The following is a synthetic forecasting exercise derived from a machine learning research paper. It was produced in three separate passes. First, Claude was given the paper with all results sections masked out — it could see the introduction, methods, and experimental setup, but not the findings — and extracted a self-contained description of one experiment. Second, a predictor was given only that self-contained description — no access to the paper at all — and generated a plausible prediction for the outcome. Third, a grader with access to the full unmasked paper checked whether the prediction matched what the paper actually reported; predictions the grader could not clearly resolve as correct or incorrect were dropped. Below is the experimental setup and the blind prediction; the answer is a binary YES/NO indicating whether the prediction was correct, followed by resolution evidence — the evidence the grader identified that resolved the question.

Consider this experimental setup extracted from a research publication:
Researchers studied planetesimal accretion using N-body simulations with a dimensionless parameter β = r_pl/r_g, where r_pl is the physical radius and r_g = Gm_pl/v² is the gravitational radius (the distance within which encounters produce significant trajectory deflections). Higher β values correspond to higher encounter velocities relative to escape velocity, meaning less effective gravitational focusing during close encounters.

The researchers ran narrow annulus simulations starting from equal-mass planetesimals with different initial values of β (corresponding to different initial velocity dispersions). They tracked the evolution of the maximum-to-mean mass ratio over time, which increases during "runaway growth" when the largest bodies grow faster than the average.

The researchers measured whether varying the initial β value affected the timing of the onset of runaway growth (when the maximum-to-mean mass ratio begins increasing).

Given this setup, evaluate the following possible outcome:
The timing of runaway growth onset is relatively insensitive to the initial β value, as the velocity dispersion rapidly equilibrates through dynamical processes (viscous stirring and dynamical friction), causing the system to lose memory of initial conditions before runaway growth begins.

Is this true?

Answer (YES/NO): NO